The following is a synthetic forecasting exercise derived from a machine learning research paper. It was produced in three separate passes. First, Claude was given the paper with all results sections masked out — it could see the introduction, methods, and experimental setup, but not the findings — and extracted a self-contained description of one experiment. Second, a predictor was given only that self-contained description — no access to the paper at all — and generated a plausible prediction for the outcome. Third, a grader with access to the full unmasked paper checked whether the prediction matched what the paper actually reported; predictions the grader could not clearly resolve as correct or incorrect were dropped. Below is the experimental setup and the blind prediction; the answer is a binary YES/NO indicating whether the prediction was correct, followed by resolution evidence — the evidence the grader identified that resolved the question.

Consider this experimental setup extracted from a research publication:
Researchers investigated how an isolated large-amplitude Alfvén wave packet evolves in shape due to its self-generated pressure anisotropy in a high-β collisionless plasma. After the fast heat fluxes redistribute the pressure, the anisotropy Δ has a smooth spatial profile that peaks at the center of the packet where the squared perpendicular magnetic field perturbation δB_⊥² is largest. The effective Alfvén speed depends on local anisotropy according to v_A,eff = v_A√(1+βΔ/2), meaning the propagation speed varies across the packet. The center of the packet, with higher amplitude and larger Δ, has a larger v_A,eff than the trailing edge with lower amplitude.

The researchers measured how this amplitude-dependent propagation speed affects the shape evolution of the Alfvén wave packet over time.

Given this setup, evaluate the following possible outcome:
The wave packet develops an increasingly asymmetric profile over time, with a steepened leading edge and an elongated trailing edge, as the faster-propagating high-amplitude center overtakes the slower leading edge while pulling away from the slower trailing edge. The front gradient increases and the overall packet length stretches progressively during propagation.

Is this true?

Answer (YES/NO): NO